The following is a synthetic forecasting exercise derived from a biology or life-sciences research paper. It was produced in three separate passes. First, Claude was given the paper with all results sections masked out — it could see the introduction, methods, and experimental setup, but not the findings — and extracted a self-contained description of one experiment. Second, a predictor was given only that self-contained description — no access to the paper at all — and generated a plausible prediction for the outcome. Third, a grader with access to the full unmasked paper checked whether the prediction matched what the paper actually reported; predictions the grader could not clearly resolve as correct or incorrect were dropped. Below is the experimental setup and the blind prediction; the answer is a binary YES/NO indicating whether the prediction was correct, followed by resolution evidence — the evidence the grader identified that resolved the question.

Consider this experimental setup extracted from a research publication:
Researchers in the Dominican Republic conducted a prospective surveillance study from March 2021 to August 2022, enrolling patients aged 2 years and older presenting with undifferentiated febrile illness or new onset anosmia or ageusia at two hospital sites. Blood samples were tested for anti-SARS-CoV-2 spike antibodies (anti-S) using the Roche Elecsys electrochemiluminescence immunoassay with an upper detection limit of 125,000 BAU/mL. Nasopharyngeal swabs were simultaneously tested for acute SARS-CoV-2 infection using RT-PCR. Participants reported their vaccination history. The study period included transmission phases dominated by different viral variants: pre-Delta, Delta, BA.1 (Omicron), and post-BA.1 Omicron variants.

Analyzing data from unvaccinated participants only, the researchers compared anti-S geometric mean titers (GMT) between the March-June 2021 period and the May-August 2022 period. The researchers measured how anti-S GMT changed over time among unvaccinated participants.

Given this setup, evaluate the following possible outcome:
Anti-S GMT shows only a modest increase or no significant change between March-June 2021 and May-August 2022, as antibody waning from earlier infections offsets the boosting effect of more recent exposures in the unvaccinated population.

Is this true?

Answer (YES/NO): NO